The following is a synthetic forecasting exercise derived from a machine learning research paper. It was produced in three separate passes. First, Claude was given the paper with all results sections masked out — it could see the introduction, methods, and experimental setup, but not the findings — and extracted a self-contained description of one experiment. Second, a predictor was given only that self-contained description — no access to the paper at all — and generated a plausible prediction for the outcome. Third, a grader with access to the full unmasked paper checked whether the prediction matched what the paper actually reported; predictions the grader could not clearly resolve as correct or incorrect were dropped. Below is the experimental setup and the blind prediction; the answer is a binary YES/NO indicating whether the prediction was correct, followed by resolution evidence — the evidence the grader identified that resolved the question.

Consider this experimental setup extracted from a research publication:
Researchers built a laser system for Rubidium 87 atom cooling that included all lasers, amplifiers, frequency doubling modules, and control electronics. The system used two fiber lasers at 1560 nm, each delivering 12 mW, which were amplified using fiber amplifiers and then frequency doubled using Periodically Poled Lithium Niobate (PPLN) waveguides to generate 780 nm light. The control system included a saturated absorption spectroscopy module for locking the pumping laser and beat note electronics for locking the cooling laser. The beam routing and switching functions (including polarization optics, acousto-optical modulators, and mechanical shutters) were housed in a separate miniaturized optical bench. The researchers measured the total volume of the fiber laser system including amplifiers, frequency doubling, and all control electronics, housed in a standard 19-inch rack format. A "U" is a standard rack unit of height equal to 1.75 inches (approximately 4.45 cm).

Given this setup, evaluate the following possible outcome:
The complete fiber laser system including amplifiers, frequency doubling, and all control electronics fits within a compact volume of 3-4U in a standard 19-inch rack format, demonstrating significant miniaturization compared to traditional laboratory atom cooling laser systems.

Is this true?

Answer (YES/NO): NO